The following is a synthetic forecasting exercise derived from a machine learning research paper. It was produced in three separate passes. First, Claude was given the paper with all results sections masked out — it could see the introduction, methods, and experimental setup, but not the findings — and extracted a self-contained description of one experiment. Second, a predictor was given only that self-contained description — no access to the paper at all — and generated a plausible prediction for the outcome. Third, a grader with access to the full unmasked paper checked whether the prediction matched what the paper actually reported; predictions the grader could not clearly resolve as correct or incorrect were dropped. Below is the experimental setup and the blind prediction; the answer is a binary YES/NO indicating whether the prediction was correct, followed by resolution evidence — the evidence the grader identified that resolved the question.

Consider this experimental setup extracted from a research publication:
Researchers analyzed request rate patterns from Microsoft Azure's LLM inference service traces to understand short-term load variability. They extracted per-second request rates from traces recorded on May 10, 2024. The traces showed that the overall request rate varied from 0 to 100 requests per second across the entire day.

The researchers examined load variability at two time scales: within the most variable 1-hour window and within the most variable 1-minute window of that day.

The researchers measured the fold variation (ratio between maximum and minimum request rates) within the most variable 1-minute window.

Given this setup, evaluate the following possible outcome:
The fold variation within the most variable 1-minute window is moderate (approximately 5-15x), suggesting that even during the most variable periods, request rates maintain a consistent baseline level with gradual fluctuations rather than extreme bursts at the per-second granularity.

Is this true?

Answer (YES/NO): NO